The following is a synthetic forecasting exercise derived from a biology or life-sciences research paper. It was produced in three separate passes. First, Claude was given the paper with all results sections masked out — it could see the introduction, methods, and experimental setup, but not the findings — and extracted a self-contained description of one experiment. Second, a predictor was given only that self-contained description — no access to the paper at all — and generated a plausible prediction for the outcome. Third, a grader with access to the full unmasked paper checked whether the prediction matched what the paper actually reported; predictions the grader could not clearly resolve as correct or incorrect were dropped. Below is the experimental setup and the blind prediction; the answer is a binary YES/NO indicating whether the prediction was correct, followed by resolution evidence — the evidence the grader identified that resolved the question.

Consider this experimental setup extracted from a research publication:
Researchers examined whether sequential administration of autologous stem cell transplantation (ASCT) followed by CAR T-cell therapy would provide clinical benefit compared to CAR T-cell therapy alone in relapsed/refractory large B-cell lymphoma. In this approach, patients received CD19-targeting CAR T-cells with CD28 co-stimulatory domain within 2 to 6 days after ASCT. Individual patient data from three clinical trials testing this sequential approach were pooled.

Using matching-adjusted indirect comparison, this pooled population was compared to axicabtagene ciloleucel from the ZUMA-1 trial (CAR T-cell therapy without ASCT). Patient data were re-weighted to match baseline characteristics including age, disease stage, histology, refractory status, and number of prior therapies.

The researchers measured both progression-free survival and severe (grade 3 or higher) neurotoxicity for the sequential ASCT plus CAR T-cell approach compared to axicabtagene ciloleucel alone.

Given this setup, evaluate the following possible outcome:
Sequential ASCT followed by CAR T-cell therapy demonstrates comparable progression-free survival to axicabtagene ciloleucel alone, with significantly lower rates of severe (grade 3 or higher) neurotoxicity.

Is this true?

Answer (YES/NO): NO